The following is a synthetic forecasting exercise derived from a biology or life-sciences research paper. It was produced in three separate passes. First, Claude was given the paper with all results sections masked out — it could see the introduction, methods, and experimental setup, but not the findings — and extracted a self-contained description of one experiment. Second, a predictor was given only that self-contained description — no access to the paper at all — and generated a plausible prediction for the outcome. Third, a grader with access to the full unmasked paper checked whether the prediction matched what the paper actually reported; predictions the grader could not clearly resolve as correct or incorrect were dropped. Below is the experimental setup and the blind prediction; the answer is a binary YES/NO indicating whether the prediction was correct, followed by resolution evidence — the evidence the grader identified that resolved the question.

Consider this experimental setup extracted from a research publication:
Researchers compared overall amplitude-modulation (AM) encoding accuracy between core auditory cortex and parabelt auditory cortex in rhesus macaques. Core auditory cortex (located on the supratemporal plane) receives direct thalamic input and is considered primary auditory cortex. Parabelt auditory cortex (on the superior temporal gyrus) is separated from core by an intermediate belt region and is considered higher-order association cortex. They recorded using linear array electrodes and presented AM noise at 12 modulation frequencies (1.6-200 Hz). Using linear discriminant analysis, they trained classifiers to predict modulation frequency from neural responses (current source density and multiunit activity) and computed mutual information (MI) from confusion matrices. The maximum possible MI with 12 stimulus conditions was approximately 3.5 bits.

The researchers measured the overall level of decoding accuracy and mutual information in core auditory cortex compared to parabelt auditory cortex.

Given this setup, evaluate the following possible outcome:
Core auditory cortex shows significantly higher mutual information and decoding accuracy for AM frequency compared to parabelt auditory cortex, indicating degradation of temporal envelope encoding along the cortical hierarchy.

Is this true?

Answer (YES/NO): YES